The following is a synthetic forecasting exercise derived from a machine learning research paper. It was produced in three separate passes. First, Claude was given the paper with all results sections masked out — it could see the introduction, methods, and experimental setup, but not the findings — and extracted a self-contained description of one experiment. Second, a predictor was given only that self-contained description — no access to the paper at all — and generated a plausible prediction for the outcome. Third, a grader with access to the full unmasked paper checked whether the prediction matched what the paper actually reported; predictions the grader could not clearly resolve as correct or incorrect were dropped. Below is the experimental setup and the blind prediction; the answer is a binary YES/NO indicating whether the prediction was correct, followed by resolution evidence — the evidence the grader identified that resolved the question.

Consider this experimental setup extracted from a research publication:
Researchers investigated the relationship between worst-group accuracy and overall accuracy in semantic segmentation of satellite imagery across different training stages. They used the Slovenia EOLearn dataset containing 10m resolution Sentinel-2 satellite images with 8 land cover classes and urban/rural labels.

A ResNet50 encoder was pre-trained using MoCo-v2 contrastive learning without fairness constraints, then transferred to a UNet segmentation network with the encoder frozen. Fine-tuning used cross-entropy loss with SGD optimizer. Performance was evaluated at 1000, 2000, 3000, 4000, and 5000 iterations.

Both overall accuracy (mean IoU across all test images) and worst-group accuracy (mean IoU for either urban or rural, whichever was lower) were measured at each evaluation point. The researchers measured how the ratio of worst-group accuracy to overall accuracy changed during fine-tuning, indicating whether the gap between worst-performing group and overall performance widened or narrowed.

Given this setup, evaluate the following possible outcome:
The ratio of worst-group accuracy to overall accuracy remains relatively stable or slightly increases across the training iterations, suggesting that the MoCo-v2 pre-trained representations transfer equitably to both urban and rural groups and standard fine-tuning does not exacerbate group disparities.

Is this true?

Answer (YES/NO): YES